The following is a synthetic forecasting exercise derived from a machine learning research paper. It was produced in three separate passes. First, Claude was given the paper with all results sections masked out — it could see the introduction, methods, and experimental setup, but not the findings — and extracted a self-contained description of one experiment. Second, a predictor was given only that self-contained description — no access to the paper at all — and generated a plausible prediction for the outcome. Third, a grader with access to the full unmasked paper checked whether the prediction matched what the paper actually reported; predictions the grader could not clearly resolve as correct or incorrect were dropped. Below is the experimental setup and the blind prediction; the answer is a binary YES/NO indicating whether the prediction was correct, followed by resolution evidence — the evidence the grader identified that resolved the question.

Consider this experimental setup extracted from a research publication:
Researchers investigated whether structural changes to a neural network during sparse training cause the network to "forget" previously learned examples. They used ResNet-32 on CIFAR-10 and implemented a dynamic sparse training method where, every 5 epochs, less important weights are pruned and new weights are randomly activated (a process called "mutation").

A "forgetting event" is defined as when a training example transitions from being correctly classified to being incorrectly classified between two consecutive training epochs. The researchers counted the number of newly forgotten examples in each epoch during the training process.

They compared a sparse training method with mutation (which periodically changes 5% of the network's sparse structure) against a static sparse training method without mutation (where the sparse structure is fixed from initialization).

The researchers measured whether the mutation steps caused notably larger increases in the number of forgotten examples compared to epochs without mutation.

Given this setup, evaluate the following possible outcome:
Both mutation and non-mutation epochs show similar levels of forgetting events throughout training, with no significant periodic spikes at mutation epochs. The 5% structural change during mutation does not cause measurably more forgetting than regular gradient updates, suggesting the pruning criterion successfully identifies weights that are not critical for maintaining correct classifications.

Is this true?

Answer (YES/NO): YES